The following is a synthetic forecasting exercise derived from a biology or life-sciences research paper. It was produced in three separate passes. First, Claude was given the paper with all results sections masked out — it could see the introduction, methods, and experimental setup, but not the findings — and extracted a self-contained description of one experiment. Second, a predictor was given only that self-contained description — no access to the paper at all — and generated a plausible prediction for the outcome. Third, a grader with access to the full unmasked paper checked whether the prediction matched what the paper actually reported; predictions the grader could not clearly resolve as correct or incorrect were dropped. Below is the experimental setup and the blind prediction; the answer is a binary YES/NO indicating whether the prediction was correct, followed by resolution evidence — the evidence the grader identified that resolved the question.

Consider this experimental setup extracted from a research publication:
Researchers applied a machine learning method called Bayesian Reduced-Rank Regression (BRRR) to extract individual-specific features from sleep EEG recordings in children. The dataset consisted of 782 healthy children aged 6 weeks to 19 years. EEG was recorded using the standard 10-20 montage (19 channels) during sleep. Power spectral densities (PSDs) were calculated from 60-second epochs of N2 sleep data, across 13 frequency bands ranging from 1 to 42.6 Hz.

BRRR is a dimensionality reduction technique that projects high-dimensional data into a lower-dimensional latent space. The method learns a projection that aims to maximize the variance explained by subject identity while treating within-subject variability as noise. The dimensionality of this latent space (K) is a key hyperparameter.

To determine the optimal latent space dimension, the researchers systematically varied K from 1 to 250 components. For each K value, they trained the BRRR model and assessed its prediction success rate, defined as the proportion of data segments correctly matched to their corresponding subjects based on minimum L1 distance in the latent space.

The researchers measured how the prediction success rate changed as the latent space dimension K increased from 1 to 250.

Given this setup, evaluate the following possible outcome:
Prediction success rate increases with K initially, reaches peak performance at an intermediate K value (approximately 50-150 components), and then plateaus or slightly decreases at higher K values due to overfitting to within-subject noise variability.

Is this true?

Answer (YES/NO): NO